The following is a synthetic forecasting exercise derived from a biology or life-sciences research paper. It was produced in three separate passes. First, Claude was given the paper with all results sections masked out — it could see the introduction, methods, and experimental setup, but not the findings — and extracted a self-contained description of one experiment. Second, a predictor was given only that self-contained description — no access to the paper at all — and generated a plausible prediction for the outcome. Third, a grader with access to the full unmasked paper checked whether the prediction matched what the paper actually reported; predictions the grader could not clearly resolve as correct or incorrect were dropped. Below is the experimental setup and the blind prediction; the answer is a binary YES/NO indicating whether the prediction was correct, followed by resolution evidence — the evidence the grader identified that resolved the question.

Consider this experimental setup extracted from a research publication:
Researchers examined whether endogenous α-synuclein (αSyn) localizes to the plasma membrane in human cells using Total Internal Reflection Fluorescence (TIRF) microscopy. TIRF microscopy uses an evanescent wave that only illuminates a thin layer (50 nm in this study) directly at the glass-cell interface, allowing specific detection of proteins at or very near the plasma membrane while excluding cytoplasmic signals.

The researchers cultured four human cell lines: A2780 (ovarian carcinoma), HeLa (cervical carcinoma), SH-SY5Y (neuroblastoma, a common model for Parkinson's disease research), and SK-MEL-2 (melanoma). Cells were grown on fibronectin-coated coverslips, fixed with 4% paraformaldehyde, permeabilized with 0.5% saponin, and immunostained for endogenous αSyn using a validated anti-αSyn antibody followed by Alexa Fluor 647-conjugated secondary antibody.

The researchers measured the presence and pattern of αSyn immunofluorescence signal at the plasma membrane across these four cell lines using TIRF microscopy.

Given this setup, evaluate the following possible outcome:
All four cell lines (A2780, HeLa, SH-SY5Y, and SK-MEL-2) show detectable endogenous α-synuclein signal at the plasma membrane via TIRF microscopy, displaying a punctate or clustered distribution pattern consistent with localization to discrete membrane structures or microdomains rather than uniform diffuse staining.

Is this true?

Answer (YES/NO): YES